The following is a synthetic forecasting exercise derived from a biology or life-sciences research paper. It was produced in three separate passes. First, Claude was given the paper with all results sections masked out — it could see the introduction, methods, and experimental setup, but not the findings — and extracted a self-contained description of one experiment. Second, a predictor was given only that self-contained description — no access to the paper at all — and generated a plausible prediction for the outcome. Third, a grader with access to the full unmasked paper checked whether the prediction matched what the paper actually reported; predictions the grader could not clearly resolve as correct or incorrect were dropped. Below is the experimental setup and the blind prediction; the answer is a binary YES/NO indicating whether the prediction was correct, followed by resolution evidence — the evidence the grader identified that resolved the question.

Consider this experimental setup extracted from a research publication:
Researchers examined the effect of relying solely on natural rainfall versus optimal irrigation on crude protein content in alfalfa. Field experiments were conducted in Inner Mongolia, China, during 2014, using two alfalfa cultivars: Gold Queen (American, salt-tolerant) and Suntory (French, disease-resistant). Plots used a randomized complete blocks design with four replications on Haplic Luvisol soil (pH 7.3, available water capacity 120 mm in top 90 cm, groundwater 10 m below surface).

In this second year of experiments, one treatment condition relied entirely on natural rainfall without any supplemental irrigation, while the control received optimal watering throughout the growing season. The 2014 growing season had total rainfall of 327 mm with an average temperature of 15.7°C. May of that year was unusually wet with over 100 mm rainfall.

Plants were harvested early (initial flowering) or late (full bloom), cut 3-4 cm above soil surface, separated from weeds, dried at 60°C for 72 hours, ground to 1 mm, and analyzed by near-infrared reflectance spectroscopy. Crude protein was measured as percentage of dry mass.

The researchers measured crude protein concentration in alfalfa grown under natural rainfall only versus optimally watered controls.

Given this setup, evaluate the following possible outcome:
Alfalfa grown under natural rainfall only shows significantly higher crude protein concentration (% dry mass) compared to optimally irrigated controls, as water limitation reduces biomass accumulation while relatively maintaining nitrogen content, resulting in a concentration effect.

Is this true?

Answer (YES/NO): NO